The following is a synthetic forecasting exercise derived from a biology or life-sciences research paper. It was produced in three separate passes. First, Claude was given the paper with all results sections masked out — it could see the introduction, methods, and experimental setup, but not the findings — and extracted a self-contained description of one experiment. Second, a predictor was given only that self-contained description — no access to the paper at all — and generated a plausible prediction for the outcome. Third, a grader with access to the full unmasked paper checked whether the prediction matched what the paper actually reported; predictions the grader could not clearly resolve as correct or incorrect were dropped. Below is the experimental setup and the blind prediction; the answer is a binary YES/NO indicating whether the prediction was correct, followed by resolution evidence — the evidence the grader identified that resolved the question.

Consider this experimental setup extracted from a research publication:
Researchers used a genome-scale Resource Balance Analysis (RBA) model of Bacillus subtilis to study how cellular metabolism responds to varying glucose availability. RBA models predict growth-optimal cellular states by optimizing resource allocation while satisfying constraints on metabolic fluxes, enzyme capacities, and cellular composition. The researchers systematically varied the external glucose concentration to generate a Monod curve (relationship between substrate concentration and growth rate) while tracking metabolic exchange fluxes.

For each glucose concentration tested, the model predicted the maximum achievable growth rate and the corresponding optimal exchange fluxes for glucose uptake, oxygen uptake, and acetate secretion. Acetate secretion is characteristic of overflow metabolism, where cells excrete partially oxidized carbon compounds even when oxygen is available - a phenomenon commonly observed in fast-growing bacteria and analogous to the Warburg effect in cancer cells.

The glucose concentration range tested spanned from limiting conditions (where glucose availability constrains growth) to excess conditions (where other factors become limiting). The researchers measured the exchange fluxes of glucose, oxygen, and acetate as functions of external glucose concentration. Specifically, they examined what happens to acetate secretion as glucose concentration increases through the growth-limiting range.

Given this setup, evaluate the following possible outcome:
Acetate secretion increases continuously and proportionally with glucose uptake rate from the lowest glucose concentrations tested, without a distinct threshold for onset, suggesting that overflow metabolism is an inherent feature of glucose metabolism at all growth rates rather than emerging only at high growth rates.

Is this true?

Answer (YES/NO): NO